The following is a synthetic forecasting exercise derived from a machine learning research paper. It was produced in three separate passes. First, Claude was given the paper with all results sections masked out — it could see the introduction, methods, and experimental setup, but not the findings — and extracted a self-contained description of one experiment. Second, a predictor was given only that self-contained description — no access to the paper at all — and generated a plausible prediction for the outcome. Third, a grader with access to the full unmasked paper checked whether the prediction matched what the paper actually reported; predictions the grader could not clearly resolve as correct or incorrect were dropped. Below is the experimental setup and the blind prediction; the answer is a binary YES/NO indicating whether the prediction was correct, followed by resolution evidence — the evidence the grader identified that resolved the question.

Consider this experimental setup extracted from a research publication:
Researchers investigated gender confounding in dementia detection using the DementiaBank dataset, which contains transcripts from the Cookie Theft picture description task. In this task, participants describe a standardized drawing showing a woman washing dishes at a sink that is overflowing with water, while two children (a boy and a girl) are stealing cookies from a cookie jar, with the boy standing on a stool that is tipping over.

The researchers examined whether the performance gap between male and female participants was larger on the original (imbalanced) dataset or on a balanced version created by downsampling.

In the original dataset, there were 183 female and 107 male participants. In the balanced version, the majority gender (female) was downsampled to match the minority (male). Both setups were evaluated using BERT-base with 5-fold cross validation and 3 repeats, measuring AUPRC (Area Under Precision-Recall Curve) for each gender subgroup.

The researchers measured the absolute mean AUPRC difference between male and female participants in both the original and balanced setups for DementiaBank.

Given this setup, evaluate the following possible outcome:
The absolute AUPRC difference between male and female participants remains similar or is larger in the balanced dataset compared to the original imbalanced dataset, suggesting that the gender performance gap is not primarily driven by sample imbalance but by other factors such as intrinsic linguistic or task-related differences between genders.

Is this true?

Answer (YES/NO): YES